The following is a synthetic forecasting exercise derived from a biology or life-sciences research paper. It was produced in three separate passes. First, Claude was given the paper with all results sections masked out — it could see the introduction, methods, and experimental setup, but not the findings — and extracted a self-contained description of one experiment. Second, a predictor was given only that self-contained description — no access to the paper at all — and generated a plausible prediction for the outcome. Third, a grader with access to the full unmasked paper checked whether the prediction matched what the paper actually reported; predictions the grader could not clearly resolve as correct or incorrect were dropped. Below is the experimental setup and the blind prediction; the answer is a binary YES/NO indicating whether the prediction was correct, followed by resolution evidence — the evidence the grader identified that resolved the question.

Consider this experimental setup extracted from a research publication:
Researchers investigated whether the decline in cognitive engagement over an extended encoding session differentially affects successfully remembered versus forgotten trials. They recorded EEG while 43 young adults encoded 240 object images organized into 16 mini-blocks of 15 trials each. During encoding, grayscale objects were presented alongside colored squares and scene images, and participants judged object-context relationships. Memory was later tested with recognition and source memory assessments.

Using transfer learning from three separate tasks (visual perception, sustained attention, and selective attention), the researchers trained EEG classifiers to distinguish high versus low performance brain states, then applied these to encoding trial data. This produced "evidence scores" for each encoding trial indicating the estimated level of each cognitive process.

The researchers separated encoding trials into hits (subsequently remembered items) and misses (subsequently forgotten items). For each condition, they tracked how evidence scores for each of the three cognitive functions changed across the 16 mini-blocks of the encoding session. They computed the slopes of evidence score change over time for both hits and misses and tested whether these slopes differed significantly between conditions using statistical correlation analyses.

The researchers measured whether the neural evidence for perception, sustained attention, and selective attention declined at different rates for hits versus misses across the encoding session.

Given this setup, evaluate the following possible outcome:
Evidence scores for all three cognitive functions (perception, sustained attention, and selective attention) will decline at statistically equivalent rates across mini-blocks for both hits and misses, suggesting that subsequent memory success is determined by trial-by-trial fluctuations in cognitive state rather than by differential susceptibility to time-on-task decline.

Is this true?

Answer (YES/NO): YES